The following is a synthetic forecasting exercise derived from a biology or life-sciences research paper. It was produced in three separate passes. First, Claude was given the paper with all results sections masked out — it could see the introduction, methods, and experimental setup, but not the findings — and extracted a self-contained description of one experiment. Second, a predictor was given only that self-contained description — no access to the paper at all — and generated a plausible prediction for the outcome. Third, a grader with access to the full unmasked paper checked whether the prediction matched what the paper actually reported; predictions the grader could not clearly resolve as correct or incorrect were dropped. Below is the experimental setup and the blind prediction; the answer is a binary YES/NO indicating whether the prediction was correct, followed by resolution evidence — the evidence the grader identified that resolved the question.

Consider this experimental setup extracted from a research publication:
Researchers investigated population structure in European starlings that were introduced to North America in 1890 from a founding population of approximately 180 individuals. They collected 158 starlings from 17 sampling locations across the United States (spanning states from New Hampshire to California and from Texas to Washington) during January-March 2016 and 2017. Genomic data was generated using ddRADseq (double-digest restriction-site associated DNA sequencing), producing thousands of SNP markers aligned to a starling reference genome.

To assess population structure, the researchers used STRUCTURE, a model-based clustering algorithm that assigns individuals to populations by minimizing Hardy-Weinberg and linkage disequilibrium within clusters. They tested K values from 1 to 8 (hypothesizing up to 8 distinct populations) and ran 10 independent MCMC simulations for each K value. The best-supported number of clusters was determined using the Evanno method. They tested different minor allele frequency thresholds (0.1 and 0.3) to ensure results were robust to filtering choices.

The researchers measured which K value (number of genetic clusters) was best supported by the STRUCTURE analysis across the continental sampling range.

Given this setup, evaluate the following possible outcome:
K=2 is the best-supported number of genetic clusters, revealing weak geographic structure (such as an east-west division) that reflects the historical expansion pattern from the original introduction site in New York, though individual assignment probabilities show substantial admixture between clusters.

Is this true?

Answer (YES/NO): NO